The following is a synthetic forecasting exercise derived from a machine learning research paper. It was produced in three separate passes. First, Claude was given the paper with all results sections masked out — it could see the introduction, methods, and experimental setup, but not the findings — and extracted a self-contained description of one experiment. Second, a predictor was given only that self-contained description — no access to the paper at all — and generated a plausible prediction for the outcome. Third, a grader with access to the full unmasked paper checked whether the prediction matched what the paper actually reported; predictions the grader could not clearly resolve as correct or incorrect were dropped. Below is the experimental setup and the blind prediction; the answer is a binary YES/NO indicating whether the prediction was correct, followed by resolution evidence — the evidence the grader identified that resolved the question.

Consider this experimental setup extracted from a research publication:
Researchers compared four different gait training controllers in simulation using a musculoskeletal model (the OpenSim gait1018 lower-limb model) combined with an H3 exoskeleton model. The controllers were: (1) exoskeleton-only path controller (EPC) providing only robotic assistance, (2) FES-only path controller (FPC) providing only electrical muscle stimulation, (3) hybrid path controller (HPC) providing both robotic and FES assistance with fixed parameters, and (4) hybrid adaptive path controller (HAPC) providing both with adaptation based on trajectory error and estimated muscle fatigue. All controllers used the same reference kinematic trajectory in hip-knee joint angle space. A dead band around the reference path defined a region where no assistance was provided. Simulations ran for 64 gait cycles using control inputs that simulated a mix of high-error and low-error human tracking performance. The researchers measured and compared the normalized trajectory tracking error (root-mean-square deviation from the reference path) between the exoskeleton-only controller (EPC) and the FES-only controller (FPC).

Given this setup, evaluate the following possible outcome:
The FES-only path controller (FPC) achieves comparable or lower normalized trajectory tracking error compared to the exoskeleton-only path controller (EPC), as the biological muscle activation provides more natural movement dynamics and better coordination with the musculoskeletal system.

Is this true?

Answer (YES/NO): NO